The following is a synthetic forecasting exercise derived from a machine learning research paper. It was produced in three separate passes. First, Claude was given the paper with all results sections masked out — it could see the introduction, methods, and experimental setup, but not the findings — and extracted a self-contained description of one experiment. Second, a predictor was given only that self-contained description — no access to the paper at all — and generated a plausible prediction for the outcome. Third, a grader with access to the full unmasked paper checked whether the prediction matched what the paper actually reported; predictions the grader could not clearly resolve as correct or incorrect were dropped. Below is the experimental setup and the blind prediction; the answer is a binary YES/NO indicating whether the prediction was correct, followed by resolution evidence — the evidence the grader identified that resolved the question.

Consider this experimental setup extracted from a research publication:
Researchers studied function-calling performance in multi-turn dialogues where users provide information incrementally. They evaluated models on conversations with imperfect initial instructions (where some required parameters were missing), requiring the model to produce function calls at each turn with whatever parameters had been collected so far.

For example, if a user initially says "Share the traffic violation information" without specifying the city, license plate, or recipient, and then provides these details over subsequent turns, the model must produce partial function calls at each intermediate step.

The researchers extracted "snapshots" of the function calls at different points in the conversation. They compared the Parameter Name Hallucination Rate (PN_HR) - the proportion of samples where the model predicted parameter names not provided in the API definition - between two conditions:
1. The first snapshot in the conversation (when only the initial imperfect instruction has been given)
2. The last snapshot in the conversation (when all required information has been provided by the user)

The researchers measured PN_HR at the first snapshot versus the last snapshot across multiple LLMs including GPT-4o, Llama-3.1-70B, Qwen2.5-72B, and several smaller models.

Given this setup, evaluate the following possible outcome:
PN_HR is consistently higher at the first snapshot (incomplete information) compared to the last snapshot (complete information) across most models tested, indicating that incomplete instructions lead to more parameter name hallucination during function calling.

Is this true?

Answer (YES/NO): YES